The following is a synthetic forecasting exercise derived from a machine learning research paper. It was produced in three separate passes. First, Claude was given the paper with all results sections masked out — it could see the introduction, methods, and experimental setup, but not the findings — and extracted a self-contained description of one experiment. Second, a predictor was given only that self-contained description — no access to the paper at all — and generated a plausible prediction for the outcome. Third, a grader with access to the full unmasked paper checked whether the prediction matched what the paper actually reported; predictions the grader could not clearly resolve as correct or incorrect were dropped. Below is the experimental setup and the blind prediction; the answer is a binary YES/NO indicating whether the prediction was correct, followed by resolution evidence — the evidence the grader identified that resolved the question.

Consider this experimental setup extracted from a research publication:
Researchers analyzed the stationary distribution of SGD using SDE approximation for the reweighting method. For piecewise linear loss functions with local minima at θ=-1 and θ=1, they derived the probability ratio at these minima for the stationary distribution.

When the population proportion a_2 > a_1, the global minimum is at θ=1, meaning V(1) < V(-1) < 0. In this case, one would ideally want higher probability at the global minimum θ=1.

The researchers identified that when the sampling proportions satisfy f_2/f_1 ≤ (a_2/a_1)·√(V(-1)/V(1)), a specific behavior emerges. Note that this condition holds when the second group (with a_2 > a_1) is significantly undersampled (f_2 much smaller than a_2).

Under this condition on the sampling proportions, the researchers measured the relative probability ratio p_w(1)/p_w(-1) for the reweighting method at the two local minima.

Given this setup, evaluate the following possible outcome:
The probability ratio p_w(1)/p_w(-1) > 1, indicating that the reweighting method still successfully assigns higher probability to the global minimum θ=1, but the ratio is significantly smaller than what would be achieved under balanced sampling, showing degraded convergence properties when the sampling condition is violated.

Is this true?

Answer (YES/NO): NO